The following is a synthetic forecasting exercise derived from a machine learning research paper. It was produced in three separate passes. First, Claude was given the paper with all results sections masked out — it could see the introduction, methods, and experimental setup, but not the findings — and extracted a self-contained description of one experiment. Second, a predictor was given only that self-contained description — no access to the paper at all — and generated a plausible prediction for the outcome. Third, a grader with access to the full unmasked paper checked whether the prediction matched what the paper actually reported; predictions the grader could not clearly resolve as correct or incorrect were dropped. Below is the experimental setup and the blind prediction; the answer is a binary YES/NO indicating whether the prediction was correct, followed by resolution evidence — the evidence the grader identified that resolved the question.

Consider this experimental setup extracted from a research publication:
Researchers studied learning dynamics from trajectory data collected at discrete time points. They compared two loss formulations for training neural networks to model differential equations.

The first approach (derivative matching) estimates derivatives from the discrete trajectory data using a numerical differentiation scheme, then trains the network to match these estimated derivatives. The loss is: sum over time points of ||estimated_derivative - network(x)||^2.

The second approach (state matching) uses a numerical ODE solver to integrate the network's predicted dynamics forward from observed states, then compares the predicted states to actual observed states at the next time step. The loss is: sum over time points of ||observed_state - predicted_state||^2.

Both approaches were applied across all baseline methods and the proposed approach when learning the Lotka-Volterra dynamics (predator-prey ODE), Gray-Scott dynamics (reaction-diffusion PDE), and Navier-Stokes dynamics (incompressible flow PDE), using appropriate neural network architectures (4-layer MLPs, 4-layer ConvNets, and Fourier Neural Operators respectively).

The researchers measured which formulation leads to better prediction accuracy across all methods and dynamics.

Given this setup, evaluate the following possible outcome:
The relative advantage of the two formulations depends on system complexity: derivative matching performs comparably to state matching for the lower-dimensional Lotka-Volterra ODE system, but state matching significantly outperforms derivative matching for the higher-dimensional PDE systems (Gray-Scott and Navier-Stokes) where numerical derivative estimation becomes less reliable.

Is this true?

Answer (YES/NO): NO